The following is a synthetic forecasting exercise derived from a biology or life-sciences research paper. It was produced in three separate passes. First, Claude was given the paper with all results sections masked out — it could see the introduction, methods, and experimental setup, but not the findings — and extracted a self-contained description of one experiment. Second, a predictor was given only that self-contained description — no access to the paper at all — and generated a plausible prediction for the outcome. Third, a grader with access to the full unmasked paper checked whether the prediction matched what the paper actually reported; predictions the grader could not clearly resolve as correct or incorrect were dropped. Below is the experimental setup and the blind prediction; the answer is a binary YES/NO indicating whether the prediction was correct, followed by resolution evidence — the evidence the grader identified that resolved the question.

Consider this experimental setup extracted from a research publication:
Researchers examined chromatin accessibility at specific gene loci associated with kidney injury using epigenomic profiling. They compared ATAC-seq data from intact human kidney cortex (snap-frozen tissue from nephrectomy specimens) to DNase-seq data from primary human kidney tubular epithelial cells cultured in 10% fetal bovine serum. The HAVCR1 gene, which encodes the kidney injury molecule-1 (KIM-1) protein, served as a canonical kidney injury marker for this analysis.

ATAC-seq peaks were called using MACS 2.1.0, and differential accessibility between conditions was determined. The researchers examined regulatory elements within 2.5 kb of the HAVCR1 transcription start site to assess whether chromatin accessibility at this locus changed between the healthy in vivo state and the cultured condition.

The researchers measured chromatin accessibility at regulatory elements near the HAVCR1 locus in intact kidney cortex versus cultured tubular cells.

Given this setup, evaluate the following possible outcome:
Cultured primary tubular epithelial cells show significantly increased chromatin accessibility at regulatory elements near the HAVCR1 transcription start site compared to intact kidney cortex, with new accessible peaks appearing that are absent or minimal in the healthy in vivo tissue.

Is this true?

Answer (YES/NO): YES